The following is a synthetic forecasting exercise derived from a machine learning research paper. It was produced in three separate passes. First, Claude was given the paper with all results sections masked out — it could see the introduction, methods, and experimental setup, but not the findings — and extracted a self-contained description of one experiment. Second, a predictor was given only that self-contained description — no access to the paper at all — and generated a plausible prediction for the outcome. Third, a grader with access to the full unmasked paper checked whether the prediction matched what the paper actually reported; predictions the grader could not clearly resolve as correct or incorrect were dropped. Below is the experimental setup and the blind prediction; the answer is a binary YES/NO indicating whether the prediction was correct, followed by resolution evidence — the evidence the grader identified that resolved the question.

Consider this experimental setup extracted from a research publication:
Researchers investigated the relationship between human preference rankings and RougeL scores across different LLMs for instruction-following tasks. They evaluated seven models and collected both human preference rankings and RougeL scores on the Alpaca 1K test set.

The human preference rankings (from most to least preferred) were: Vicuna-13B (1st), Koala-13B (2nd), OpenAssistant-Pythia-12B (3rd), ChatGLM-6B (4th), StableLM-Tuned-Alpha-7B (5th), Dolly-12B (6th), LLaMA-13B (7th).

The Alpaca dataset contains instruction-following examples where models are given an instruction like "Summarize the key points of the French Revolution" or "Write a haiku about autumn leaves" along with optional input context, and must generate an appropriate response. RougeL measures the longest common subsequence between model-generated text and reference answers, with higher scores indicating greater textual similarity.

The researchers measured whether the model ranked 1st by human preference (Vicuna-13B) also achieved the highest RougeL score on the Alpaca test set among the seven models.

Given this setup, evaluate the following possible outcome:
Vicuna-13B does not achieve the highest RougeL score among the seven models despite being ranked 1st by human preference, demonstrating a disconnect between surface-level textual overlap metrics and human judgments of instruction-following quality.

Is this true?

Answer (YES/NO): NO